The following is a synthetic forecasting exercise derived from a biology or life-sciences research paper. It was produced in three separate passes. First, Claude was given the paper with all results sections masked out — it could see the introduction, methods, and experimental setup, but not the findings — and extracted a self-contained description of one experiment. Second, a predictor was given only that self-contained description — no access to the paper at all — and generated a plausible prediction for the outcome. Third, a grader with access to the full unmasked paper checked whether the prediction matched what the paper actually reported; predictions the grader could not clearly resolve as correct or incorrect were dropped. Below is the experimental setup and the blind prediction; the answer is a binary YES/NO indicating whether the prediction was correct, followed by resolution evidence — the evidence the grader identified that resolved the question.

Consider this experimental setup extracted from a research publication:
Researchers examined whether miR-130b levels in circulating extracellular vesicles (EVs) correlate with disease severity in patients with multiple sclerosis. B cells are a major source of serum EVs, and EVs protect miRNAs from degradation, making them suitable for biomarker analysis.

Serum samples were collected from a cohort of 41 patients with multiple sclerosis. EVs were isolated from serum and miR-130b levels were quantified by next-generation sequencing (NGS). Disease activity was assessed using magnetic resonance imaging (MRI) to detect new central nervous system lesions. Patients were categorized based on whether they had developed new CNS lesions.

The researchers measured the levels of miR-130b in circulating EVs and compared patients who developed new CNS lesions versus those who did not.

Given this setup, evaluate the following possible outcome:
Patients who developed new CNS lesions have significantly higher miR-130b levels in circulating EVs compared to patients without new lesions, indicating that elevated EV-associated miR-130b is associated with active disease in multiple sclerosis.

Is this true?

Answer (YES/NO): YES